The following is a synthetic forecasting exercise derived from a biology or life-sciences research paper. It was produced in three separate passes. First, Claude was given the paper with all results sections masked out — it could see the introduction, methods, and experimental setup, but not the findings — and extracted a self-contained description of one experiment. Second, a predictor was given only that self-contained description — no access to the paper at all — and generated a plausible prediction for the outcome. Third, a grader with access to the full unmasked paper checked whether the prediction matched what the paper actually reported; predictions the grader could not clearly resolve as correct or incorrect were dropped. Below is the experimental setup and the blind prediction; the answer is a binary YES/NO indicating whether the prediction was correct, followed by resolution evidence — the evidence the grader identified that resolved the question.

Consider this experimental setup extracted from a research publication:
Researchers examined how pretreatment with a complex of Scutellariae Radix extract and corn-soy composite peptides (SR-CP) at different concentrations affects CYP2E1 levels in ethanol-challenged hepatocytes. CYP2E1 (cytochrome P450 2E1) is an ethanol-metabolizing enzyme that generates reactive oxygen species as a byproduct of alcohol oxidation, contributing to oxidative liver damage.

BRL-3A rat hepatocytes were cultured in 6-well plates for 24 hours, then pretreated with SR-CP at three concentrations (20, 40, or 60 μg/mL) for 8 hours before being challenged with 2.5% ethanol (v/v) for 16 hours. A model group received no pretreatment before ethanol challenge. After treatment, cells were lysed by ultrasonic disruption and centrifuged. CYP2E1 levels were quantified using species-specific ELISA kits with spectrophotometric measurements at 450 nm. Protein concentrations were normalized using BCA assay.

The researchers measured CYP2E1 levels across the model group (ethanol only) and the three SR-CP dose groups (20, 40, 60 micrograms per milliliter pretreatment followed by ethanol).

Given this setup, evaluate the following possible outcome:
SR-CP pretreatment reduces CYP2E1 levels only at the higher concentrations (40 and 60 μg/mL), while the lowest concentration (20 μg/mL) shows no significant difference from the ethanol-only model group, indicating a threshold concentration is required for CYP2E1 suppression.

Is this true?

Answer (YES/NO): NO